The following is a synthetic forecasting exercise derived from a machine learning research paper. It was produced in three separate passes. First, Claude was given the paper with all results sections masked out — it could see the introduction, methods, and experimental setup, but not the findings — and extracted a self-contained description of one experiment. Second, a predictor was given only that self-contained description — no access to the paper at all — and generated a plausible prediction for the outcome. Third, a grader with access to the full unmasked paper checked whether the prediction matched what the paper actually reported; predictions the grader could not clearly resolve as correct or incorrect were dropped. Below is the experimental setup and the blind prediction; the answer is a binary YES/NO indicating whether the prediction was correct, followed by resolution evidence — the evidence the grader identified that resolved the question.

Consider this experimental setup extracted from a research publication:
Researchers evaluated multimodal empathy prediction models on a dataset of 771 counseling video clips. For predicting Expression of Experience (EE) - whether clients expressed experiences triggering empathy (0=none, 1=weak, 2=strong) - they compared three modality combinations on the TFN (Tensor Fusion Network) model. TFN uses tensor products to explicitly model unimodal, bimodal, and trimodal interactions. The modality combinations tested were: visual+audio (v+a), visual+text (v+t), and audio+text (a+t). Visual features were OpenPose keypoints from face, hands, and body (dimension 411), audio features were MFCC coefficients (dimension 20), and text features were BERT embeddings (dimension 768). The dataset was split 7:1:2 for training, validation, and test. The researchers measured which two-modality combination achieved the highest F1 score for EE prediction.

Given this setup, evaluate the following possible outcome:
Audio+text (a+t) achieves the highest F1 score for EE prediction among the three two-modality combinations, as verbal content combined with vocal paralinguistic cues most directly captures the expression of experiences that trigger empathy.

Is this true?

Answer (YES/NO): NO